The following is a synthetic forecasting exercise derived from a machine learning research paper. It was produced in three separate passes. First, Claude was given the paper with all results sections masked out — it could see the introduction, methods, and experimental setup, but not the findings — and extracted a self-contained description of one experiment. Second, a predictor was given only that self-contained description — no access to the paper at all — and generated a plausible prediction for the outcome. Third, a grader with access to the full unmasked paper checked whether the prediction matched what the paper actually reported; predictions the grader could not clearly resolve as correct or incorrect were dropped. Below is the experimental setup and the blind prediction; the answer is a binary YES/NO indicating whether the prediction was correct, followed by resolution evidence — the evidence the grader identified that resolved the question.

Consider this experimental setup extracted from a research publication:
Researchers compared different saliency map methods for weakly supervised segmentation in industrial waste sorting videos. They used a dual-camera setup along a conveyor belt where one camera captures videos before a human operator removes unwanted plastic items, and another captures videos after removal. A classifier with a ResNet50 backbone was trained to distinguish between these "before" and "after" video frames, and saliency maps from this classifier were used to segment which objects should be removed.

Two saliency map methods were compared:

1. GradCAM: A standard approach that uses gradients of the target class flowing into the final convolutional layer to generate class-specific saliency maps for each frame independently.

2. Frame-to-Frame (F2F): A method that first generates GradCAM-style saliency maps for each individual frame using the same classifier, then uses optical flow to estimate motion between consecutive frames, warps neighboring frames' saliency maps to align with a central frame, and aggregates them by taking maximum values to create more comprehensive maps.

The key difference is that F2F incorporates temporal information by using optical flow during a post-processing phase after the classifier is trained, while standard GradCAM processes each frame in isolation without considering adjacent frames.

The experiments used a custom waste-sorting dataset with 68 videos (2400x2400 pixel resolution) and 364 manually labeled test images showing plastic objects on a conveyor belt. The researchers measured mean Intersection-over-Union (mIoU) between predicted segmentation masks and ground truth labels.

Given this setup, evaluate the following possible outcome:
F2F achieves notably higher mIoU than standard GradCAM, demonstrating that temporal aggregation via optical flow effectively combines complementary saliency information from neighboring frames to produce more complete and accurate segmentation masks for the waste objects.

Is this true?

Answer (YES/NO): YES